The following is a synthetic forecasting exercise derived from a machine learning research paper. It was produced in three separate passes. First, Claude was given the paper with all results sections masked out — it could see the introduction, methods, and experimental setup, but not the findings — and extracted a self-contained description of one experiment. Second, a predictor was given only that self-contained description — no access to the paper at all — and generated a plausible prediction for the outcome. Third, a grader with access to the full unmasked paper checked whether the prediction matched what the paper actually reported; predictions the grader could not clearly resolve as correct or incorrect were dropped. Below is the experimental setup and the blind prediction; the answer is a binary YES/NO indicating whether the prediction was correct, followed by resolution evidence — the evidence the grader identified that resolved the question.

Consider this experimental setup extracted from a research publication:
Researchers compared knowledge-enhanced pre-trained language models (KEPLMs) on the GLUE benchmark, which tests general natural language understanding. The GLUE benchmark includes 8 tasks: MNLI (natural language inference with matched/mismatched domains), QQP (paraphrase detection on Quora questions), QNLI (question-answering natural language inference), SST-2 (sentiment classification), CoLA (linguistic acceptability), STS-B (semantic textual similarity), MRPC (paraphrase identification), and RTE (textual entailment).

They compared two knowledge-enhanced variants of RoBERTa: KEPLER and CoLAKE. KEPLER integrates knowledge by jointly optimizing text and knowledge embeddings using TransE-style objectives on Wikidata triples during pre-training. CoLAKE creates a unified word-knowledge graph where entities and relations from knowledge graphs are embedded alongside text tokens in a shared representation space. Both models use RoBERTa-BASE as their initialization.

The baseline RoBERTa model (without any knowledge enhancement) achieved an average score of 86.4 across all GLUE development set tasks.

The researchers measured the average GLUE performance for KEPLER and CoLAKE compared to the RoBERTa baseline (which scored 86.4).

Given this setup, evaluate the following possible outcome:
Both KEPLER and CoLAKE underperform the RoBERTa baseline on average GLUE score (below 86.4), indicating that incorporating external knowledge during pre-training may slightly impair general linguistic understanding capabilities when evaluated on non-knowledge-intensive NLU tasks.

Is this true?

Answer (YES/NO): YES